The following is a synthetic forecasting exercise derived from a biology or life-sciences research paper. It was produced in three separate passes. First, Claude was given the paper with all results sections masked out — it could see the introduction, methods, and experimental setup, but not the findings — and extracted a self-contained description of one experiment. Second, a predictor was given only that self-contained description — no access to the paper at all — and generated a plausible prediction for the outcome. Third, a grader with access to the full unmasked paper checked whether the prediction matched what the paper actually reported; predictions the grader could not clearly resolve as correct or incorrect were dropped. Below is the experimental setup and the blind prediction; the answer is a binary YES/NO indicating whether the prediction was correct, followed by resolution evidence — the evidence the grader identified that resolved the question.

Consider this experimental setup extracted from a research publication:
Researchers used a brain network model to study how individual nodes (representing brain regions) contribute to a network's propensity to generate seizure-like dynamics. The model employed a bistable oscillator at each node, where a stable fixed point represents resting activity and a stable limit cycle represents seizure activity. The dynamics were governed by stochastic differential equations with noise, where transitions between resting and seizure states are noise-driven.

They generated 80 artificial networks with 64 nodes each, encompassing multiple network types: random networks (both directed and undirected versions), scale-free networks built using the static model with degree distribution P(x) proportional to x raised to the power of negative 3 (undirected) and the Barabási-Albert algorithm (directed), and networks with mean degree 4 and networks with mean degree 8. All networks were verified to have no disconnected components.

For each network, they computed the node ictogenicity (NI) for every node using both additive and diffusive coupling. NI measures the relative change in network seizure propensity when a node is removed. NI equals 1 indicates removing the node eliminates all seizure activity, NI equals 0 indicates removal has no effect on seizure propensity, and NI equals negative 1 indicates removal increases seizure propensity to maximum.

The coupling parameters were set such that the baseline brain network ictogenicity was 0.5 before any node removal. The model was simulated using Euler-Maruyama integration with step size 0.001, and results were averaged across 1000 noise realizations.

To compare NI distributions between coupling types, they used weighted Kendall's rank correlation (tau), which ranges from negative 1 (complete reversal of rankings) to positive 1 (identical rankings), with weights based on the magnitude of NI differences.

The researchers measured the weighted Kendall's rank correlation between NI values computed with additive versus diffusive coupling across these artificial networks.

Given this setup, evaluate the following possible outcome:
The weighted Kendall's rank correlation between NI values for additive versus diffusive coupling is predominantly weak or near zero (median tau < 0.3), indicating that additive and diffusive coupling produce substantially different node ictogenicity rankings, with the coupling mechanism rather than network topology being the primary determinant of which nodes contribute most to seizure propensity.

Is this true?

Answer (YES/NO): NO